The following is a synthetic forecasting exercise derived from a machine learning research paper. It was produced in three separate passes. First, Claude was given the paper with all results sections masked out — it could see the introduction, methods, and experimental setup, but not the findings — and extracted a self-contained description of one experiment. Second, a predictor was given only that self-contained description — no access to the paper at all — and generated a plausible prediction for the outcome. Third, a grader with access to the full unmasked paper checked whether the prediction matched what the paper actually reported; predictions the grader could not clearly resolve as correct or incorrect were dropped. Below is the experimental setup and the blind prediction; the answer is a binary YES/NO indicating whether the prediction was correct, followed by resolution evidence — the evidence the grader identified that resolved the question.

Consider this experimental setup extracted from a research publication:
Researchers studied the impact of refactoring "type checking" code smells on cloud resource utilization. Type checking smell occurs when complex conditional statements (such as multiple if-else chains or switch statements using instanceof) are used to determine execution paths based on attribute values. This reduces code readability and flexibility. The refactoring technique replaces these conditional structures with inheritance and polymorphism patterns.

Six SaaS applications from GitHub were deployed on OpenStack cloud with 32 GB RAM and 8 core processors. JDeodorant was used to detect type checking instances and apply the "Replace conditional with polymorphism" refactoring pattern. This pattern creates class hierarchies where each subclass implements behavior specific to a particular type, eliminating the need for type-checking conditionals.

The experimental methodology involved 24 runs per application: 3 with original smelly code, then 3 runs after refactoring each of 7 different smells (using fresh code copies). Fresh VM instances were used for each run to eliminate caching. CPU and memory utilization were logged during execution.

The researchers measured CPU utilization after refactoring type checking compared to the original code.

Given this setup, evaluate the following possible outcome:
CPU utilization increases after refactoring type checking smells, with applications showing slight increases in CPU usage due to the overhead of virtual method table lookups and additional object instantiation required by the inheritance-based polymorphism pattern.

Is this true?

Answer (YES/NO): NO